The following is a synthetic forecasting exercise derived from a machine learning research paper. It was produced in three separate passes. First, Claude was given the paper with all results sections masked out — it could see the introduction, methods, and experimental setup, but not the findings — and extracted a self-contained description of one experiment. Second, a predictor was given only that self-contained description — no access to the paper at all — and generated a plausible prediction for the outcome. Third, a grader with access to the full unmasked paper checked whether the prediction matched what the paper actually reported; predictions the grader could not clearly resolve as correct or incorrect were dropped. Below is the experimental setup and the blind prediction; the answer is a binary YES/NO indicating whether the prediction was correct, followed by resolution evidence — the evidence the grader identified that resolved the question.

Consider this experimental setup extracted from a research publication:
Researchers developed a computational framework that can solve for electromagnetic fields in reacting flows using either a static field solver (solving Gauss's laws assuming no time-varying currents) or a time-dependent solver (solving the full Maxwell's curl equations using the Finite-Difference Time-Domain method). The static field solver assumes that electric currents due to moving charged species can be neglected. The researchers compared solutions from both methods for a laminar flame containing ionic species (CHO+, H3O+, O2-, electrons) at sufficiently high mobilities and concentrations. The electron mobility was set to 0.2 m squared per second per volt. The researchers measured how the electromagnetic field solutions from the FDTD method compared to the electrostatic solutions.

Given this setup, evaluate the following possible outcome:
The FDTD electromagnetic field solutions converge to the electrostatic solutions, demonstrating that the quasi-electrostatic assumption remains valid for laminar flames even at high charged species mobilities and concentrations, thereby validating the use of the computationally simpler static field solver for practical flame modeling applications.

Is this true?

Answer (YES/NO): NO